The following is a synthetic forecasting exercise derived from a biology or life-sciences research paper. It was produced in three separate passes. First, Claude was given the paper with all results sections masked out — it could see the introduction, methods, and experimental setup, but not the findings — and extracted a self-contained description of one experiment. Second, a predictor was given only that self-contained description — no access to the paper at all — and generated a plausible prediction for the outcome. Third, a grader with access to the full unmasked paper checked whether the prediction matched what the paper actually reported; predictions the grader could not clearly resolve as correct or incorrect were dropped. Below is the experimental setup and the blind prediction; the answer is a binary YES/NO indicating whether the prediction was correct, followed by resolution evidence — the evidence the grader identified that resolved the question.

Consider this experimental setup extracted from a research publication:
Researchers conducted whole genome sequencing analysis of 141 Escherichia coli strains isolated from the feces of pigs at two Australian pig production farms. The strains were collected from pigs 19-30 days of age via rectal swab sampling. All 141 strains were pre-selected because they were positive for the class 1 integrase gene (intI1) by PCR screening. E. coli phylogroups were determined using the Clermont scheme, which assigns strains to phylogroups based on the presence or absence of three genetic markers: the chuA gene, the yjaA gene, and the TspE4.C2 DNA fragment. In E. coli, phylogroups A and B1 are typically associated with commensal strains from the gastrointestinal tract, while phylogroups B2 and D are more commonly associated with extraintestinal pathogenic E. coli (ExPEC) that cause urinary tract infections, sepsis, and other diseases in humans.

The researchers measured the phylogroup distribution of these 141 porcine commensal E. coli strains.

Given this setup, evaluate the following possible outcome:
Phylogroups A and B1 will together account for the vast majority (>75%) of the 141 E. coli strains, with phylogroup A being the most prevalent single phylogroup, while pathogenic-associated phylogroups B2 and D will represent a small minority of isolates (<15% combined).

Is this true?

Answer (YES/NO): YES